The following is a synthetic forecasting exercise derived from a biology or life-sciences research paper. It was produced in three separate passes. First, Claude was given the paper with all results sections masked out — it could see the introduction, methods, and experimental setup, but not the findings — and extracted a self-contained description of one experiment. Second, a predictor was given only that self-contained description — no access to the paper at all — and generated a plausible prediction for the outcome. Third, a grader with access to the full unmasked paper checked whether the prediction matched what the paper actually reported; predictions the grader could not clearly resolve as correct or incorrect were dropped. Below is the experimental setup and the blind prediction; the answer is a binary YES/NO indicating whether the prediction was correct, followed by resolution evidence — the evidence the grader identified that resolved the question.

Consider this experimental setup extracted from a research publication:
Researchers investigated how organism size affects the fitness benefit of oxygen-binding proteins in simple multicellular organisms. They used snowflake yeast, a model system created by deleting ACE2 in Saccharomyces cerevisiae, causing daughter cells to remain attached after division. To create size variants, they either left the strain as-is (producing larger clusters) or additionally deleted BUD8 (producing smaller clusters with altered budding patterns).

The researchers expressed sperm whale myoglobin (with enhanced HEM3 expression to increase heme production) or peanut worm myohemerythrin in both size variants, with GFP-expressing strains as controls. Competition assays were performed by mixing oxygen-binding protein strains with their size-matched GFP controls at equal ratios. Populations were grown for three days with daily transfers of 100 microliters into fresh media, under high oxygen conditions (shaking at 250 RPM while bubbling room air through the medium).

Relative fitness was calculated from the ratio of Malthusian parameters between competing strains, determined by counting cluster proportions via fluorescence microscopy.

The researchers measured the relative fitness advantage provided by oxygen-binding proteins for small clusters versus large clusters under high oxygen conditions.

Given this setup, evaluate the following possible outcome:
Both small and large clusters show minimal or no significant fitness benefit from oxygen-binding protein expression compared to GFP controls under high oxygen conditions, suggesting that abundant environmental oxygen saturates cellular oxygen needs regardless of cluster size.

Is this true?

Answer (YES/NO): NO